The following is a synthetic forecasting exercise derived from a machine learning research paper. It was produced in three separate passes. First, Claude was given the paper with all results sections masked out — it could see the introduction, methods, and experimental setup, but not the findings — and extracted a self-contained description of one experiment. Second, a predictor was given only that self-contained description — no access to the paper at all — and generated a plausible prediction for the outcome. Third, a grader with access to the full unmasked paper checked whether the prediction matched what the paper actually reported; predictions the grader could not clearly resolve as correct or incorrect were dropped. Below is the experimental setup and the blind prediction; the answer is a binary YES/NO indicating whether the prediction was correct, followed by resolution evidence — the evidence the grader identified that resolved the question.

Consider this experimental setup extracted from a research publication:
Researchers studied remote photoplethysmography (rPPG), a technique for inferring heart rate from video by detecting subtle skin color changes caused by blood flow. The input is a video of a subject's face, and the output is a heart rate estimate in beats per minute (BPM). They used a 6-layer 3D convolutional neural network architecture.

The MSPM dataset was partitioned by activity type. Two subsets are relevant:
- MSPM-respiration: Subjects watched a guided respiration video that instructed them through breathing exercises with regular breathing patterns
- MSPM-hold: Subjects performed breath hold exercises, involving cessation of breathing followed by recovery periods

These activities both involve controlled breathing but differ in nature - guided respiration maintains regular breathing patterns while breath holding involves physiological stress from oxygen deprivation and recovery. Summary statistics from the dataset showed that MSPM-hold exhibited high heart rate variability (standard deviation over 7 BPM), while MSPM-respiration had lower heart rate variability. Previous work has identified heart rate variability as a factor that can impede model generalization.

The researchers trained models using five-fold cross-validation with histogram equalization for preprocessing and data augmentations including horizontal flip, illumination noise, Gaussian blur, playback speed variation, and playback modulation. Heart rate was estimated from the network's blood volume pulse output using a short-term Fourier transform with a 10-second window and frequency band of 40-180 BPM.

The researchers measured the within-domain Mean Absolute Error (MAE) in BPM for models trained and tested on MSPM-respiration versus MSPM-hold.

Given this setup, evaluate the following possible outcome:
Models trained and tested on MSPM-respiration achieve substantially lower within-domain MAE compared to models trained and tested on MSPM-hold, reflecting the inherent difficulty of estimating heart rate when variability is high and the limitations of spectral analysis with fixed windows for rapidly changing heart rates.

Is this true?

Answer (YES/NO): YES